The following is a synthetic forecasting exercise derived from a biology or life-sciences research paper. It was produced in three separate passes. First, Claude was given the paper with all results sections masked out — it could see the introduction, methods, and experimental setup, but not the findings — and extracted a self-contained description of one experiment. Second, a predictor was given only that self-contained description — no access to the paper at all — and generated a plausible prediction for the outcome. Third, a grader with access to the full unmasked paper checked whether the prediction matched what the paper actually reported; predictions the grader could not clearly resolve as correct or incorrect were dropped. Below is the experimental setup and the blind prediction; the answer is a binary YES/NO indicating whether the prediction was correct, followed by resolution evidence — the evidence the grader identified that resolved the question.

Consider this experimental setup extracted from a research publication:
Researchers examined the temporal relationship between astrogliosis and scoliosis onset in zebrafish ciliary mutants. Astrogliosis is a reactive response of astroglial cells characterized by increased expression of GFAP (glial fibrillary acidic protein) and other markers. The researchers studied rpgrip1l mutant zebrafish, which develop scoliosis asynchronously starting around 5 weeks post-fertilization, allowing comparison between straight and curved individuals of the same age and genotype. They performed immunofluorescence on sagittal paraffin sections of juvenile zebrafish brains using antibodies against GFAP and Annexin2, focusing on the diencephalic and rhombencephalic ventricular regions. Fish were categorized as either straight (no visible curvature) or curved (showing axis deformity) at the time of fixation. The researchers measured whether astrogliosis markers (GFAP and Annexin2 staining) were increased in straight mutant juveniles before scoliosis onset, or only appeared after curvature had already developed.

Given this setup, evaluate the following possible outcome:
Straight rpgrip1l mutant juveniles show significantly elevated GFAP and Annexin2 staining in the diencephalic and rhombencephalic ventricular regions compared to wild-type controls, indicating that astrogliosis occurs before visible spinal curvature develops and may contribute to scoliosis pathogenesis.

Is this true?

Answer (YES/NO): NO